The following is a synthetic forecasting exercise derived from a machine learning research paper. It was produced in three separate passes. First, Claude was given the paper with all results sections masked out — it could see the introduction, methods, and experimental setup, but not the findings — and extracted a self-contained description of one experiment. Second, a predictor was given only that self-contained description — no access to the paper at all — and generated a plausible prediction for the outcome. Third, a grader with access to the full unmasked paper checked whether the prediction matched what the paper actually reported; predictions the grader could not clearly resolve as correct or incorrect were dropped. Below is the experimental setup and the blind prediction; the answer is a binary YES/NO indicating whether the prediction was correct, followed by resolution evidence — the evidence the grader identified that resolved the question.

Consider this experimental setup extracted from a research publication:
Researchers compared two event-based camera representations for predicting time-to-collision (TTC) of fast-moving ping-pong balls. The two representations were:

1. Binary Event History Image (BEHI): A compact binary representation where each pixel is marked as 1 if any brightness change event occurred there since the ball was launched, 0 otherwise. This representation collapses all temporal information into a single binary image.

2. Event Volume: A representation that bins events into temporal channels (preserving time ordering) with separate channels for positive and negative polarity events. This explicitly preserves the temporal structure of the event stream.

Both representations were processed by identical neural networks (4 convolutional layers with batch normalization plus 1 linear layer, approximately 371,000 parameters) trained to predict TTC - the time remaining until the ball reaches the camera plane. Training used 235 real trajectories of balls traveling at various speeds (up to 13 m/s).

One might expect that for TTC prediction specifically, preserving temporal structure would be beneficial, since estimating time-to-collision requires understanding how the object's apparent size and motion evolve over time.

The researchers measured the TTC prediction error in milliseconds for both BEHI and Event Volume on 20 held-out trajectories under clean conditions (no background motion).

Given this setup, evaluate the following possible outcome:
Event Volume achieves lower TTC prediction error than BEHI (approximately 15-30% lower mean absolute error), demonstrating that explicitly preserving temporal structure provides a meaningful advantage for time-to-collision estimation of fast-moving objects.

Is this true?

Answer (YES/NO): NO